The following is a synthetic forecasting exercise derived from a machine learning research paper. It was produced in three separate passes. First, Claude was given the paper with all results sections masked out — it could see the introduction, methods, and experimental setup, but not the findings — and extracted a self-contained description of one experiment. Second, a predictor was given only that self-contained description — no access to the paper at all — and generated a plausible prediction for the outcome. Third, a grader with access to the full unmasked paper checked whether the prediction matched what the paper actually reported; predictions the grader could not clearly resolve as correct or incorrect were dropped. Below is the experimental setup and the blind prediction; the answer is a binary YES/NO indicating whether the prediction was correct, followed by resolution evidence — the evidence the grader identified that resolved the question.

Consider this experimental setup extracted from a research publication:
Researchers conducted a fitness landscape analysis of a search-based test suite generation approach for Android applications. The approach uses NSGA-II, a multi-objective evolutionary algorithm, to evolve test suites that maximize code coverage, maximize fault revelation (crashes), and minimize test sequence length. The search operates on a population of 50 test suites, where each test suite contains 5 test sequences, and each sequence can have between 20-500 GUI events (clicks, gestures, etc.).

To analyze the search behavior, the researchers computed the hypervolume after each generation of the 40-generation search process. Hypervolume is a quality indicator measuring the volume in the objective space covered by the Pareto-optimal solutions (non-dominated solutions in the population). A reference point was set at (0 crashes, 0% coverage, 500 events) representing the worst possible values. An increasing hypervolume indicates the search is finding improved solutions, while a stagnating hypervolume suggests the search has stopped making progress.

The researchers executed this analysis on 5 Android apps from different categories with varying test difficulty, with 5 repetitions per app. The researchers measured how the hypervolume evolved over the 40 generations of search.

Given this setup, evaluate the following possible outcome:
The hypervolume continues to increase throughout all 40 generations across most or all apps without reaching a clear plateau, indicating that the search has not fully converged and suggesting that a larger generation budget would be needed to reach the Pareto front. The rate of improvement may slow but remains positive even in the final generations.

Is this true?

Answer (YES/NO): NO